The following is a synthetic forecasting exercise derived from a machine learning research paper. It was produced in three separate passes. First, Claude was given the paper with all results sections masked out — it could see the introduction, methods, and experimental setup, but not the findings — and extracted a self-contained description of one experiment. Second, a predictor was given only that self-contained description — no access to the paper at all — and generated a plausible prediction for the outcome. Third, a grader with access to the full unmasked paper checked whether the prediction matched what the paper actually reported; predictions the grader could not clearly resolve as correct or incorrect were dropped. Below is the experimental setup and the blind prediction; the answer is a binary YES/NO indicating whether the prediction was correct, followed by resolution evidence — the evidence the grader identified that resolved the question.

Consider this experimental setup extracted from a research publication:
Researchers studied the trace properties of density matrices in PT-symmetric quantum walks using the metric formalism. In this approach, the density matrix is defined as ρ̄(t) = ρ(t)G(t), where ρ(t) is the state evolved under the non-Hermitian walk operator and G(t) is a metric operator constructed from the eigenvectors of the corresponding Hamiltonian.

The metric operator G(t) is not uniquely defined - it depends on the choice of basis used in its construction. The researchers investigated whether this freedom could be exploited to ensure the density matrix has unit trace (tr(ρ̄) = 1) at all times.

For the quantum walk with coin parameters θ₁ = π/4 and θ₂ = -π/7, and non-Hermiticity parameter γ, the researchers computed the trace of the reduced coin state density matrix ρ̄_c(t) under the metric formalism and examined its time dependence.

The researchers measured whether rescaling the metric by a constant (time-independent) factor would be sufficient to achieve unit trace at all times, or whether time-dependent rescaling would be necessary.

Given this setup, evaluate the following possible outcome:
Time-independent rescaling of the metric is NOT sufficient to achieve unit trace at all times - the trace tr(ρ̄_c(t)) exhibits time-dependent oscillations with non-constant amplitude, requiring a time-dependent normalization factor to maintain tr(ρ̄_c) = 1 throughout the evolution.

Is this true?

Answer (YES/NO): NO